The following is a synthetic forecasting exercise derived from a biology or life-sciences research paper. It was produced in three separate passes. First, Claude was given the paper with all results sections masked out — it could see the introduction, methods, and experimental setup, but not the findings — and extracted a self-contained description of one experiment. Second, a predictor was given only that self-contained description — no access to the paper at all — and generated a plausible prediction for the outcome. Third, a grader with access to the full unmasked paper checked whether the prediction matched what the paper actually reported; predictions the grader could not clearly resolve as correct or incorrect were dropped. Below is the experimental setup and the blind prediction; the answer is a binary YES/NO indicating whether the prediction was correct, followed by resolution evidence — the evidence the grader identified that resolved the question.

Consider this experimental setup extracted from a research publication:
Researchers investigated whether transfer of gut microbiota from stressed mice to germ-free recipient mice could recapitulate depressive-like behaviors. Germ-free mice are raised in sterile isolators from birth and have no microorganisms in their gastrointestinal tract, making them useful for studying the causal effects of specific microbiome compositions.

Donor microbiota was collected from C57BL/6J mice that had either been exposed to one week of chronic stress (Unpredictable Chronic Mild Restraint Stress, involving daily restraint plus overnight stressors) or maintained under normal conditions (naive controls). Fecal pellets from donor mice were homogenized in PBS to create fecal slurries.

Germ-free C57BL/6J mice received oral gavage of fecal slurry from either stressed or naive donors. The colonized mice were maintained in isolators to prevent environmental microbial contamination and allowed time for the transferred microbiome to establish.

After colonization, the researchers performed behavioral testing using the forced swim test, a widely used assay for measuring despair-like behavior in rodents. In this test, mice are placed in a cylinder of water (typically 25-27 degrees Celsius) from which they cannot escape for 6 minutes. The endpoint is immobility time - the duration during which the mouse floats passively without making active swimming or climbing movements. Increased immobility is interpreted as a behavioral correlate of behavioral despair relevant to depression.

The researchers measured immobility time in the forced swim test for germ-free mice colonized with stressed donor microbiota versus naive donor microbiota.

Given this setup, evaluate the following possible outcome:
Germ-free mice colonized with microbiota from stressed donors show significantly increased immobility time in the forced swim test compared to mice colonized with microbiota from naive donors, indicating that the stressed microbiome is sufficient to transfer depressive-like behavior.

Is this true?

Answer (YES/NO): YES